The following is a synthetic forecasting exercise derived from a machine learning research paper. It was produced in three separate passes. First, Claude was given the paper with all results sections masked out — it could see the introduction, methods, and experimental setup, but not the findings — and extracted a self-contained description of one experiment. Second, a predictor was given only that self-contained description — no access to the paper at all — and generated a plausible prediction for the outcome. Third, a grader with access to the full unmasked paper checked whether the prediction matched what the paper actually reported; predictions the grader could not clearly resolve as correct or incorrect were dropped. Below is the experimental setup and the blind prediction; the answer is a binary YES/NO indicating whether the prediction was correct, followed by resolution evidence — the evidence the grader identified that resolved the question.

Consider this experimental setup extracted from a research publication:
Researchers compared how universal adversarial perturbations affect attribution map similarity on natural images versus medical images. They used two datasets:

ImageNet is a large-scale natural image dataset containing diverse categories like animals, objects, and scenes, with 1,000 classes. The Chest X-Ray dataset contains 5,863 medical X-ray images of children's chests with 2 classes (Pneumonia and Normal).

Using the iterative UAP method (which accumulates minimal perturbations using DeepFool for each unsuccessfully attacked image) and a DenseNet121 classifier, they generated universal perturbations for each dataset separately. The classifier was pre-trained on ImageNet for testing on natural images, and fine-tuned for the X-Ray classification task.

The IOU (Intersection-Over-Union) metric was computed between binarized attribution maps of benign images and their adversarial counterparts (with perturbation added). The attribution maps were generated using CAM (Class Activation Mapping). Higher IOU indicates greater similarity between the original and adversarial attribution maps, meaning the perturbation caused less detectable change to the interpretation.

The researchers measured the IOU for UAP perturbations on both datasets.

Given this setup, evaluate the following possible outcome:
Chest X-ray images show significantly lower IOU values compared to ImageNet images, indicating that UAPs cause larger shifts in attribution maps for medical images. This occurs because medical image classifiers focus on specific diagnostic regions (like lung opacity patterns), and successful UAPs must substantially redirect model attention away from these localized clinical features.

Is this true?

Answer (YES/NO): YES